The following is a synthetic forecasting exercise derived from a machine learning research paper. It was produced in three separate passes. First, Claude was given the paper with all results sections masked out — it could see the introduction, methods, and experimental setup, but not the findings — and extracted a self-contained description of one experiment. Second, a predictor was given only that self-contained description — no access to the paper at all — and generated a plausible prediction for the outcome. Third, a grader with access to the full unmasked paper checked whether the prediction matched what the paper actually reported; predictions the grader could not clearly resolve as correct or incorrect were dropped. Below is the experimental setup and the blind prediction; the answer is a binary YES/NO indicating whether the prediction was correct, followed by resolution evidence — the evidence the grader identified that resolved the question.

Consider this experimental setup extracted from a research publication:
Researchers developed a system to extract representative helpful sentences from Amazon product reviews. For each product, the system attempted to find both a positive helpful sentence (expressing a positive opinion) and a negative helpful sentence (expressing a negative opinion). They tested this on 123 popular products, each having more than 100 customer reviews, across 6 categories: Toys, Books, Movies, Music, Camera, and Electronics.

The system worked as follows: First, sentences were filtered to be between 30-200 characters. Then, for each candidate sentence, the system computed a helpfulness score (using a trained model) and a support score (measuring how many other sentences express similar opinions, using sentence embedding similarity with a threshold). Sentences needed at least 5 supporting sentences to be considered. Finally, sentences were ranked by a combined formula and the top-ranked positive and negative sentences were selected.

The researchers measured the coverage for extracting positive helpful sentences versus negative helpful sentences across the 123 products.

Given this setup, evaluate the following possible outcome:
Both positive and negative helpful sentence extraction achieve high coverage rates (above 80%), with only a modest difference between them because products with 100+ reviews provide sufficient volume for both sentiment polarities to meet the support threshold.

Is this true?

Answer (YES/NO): NO